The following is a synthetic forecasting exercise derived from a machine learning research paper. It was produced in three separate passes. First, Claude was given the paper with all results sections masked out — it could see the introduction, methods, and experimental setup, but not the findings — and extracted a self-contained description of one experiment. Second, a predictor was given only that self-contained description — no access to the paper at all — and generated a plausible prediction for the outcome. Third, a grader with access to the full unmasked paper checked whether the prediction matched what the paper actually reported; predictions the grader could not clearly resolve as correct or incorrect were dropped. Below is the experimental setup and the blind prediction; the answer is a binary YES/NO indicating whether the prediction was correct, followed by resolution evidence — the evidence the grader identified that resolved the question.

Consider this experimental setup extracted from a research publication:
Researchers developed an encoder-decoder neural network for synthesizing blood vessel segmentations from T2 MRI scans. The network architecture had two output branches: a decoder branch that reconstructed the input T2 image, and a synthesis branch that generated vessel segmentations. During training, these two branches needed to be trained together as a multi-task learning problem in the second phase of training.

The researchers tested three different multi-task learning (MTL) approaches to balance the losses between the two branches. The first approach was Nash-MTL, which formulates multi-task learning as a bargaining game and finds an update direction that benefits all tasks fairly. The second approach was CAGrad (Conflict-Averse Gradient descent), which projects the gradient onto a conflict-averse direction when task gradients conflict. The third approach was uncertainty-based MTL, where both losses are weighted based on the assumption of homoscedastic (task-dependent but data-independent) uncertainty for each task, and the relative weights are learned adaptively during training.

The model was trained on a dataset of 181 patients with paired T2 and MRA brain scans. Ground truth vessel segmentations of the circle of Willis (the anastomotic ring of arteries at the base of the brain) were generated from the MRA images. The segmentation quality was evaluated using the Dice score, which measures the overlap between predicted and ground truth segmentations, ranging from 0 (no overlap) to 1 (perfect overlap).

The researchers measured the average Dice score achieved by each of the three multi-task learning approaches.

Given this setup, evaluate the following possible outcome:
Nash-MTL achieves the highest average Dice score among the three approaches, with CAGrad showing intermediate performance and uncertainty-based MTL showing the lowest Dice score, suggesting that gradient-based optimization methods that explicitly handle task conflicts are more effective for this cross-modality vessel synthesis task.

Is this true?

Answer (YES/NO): NO